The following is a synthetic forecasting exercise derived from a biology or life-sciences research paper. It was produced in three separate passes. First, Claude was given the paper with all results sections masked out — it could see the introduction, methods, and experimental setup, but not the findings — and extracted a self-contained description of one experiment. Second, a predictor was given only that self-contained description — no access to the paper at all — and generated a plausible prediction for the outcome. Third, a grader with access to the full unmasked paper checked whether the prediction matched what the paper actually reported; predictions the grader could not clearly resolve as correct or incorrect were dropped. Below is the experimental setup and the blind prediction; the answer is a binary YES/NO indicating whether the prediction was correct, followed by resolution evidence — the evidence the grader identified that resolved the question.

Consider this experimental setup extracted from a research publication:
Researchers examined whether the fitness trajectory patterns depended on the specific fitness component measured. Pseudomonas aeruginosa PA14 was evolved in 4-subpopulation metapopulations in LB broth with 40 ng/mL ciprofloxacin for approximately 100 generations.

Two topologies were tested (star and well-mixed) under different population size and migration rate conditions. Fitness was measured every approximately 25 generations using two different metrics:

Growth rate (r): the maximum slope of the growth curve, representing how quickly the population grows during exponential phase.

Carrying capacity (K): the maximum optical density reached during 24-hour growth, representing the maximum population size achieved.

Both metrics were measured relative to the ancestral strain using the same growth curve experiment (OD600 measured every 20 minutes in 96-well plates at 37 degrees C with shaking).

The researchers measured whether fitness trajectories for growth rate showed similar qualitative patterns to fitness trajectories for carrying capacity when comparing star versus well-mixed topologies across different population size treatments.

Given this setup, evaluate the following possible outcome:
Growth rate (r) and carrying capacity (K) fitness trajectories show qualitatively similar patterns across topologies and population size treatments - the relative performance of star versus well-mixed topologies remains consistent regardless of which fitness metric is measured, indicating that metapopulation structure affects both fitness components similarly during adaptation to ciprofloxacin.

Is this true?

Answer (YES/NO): YES